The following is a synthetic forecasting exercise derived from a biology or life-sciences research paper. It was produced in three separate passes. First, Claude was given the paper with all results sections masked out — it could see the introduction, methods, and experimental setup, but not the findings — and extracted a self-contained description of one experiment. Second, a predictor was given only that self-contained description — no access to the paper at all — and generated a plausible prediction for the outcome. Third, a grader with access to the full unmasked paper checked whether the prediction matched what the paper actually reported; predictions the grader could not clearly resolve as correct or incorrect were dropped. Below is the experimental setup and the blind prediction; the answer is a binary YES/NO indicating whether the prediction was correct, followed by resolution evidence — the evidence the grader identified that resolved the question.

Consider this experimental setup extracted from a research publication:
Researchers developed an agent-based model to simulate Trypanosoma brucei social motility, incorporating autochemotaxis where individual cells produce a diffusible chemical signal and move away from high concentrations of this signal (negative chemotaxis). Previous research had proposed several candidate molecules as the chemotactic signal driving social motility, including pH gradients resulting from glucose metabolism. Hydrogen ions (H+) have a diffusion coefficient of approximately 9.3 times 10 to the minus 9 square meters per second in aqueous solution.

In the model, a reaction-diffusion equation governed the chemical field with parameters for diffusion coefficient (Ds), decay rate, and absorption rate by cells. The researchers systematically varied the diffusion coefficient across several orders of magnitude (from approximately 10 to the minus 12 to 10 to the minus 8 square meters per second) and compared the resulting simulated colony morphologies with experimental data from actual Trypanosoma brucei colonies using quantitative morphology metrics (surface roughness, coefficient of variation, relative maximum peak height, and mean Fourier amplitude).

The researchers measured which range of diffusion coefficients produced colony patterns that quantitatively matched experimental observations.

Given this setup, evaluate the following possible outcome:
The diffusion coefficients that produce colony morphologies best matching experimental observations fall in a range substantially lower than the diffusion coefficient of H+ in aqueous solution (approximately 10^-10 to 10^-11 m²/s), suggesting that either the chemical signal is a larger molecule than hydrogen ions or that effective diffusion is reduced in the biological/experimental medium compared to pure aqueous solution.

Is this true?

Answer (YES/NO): YES